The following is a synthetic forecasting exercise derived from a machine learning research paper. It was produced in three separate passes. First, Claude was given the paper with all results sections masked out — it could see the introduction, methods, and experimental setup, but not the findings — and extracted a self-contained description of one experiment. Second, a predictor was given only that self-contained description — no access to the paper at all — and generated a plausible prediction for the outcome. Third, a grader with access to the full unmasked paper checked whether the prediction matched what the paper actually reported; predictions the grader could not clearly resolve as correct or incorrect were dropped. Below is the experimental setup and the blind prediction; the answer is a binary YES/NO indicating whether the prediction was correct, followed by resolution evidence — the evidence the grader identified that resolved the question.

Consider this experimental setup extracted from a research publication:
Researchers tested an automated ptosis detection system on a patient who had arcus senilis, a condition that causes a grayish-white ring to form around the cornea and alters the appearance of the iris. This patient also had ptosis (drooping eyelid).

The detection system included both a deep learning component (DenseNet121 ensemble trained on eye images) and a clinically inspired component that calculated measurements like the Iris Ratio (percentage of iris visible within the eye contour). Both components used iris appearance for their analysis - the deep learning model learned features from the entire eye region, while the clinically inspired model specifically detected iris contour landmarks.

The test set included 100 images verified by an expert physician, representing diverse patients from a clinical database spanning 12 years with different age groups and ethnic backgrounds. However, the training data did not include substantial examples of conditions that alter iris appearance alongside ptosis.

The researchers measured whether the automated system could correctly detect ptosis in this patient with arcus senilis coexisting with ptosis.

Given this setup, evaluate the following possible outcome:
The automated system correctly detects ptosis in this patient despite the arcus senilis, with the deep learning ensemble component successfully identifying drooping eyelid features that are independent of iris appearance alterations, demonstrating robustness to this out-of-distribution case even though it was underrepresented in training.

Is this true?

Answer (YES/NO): NO